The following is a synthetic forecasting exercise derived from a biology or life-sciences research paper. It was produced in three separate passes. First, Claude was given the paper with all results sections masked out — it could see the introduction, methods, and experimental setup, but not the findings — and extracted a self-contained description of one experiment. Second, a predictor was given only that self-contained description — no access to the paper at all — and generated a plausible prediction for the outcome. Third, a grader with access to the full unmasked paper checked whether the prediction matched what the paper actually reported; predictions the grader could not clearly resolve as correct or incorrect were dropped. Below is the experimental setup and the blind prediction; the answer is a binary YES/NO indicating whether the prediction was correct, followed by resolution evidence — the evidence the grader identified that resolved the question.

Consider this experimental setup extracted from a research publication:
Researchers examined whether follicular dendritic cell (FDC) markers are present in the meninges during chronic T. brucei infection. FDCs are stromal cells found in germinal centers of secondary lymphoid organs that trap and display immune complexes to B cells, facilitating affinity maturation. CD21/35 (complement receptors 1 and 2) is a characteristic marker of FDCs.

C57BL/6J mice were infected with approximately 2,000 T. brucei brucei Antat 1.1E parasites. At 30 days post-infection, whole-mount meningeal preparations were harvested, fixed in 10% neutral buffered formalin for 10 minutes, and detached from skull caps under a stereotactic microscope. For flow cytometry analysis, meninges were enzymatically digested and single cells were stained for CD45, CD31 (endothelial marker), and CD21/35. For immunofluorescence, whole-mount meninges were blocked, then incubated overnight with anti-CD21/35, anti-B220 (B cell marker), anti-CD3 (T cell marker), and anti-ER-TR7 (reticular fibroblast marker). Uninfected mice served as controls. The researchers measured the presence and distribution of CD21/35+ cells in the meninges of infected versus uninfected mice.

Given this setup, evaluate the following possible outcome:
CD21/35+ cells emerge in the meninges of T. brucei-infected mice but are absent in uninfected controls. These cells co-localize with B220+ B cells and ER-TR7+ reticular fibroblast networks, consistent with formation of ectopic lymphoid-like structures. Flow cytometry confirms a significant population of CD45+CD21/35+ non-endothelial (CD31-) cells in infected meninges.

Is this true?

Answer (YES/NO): NO